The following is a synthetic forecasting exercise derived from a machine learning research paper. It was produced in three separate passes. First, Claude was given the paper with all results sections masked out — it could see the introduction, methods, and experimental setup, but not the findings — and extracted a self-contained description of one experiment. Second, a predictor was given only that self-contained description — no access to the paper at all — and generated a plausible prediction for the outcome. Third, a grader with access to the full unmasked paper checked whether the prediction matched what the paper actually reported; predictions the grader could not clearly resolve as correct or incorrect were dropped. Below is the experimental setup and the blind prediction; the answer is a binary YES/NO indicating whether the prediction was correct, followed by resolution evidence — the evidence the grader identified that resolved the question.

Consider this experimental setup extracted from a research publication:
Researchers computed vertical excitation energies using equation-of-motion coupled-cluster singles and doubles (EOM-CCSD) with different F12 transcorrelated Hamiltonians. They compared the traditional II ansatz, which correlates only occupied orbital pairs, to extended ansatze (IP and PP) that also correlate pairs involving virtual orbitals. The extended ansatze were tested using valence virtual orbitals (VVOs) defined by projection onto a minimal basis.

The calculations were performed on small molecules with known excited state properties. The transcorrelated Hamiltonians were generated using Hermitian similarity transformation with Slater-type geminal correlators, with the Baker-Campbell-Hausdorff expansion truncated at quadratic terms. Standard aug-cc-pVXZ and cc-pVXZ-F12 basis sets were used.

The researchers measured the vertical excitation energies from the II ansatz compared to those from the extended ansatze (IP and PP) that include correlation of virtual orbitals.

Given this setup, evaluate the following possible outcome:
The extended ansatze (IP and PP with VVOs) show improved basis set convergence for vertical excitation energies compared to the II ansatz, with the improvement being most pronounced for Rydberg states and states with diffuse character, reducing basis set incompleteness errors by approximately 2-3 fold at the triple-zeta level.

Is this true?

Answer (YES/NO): NO